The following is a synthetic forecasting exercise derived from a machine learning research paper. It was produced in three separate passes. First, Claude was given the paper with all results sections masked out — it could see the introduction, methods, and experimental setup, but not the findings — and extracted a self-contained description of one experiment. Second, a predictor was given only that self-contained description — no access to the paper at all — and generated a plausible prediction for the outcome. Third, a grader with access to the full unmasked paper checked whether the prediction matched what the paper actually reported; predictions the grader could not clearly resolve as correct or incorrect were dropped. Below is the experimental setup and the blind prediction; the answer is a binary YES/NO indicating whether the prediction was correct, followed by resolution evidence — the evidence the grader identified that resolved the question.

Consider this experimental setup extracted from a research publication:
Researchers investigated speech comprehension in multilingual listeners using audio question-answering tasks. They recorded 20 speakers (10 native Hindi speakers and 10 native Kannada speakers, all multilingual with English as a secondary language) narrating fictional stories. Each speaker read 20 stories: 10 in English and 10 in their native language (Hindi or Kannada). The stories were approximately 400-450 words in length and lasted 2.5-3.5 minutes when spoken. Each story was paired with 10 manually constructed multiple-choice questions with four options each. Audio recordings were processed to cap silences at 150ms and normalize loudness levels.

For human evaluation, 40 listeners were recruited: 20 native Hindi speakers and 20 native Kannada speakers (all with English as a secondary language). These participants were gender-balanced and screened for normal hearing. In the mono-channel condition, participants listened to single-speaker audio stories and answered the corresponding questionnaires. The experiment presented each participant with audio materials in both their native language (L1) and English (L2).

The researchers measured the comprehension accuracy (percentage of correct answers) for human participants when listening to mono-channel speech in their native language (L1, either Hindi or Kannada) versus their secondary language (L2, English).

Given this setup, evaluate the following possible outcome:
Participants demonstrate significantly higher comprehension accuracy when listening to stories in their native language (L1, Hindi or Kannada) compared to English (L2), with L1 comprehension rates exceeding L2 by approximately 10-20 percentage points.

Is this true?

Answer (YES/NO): YES